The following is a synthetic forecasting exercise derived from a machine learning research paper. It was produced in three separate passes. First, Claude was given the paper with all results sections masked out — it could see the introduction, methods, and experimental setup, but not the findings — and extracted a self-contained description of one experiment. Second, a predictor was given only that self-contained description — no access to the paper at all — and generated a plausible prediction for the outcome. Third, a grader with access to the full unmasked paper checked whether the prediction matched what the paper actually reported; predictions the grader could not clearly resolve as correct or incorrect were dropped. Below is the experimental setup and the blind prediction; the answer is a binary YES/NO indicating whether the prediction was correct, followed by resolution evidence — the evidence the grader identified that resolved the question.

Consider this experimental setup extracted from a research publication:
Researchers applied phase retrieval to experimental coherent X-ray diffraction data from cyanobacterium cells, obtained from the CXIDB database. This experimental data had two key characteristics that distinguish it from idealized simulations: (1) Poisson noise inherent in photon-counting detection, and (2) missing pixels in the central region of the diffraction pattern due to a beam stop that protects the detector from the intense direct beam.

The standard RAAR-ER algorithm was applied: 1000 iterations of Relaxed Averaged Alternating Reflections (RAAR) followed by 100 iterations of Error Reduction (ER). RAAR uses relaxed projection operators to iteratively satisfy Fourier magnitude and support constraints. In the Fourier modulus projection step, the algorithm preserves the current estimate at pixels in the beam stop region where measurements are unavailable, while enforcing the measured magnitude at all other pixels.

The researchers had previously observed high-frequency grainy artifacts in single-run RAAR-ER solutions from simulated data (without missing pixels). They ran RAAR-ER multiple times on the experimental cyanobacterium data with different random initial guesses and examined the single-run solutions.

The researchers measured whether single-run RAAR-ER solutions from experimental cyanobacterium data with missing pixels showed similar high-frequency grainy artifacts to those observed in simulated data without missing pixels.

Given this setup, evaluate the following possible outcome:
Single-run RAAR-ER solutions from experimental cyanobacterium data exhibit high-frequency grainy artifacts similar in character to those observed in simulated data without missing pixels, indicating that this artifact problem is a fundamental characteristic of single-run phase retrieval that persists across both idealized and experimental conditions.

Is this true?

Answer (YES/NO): YES